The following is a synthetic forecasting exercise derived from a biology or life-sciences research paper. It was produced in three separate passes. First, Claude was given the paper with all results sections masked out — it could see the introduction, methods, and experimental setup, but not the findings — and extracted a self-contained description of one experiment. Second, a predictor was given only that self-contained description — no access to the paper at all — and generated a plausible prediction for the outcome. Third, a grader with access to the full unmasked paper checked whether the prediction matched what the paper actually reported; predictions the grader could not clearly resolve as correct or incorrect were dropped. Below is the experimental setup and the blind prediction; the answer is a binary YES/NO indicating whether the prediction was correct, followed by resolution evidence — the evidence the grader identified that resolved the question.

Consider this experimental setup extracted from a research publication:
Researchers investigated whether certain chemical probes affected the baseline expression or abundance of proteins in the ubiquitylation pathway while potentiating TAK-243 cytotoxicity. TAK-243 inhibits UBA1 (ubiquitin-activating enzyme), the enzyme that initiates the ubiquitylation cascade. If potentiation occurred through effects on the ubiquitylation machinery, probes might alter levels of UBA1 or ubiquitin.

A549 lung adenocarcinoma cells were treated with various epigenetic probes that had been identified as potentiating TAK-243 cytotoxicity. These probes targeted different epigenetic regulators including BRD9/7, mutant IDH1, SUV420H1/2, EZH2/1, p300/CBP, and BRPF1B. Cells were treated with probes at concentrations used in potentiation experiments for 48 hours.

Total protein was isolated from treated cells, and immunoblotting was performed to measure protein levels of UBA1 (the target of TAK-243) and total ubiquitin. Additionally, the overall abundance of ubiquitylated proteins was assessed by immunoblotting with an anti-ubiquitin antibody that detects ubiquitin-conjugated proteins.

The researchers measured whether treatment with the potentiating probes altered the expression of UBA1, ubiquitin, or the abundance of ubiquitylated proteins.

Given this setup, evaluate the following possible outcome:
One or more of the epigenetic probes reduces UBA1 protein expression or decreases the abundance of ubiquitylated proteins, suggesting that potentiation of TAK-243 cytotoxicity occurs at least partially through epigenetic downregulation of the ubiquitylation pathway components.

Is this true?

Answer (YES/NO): NO